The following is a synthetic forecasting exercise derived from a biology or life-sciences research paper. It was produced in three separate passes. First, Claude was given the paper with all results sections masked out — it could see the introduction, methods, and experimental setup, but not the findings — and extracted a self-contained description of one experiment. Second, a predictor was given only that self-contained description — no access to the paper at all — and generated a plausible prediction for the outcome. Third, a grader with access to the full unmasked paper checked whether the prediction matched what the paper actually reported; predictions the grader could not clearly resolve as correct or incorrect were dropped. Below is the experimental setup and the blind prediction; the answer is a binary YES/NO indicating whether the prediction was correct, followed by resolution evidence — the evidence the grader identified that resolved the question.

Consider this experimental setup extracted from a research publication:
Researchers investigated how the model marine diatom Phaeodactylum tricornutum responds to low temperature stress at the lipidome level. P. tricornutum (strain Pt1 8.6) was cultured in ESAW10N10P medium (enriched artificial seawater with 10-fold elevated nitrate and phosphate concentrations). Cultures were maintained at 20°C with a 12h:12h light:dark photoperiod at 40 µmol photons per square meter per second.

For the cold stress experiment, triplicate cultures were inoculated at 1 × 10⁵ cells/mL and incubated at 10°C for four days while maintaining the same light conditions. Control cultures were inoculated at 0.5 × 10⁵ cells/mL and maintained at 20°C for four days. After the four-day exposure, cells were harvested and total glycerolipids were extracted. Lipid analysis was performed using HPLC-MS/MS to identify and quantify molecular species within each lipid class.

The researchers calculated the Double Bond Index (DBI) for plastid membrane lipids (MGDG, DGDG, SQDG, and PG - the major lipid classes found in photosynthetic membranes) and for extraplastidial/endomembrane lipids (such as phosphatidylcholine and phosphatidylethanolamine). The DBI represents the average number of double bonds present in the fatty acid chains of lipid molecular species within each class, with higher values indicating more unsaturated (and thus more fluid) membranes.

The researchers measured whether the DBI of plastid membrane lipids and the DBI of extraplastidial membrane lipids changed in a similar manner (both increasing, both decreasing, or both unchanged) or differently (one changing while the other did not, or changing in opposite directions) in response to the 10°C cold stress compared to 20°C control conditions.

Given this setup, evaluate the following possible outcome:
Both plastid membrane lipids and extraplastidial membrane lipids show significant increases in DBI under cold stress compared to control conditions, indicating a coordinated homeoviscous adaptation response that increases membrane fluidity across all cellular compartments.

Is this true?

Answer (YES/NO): NO